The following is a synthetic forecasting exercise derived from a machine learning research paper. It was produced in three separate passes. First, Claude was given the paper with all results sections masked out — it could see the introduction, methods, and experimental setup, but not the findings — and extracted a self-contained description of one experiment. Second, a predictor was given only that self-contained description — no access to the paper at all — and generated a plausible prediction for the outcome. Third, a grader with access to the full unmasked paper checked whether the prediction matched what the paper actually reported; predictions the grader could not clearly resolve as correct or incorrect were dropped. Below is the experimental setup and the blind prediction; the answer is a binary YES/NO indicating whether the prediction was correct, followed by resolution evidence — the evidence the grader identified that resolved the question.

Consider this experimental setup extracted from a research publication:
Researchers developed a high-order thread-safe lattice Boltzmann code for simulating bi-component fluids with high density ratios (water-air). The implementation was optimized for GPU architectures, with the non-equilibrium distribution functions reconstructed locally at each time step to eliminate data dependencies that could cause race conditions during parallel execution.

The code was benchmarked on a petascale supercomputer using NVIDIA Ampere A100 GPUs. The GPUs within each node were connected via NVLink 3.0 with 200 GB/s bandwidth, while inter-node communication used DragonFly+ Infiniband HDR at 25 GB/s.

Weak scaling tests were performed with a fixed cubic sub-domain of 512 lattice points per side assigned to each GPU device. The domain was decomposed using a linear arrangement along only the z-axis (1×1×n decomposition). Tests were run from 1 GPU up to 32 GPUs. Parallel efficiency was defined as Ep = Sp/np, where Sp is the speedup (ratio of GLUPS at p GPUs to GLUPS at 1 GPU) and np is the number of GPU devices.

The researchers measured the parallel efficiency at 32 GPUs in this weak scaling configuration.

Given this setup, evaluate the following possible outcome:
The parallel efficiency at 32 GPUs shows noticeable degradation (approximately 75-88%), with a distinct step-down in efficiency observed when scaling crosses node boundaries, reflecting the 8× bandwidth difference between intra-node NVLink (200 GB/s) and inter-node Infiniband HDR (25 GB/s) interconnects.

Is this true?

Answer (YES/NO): NO